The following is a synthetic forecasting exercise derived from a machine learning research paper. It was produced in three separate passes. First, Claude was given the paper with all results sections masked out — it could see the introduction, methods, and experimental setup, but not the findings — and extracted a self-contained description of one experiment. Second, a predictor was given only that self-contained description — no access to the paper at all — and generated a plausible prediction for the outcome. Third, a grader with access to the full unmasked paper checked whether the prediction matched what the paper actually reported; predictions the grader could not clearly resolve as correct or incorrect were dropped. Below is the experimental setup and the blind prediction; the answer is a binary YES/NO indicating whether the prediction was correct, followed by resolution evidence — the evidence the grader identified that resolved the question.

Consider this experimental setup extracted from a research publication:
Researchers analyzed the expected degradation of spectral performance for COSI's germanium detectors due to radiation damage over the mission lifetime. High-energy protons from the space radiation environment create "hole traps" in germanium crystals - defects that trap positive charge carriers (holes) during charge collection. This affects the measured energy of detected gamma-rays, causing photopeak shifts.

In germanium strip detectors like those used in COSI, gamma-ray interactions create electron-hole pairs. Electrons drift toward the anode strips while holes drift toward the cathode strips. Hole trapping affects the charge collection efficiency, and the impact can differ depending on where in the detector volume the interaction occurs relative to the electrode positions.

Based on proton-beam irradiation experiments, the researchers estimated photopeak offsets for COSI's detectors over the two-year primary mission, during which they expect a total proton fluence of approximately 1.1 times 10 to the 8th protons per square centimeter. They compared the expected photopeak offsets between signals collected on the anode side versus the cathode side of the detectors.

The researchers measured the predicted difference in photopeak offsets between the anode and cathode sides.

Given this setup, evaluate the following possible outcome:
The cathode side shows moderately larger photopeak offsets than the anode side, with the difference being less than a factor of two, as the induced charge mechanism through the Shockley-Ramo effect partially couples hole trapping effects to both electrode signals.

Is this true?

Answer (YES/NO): NO